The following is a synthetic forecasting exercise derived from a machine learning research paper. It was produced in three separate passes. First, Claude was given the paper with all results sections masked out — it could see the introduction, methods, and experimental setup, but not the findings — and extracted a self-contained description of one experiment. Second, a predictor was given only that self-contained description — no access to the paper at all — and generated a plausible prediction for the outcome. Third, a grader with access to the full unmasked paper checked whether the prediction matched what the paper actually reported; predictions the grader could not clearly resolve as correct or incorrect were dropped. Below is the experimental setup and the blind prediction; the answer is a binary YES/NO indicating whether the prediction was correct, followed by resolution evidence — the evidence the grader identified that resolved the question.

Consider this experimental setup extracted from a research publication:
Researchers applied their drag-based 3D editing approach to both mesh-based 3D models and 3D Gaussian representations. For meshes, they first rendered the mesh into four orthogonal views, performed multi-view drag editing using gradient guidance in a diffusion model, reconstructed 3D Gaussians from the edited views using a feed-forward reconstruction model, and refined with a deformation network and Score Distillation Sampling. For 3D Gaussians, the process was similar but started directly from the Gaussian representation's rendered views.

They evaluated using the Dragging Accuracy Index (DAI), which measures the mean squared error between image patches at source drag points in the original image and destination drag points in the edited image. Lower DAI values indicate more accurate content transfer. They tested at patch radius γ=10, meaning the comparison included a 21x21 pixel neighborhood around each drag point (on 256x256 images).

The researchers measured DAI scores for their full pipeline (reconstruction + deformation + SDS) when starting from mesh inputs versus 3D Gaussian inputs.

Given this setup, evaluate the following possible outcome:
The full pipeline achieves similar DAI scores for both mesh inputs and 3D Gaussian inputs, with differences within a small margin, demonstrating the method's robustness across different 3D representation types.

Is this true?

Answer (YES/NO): YES